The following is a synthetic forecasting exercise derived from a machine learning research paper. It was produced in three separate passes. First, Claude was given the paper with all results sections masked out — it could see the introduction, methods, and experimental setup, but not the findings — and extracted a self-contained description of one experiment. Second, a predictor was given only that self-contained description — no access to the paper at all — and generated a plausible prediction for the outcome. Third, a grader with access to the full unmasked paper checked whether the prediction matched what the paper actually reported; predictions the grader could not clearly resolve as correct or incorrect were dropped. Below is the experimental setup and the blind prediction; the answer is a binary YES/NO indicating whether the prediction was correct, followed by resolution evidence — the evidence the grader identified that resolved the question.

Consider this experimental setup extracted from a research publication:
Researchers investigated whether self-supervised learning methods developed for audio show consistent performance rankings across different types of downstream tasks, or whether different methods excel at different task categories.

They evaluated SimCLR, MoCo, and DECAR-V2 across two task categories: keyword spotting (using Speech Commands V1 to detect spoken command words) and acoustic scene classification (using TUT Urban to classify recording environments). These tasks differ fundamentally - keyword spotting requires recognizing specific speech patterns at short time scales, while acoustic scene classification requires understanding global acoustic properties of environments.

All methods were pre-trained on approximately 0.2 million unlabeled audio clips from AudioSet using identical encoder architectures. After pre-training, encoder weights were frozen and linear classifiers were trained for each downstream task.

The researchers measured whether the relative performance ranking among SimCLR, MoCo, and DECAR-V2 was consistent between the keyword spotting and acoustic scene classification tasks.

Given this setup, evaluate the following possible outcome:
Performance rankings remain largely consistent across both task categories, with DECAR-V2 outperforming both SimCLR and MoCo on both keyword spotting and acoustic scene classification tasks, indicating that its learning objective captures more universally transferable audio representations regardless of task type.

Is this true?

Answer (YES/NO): NO